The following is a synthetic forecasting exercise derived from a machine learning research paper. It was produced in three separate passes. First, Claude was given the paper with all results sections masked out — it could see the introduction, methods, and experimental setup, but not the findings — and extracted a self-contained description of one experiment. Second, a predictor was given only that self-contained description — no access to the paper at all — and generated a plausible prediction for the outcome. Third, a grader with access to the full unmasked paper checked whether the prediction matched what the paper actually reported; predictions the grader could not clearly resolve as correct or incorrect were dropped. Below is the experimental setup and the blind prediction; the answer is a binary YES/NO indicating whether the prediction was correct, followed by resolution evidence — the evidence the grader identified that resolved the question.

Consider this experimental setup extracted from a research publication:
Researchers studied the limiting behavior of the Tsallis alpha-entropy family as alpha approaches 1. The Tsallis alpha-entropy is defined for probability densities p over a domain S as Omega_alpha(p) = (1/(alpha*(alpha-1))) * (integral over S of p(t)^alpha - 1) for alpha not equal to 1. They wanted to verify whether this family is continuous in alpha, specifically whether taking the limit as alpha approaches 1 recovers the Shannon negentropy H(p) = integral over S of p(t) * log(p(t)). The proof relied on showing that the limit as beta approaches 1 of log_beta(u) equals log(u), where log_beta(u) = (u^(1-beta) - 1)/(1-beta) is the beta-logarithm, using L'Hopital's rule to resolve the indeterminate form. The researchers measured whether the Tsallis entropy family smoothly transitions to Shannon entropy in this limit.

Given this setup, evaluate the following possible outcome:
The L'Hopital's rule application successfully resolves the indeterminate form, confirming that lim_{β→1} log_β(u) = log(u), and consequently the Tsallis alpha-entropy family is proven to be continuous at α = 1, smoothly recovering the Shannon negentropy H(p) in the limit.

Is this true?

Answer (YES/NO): YES